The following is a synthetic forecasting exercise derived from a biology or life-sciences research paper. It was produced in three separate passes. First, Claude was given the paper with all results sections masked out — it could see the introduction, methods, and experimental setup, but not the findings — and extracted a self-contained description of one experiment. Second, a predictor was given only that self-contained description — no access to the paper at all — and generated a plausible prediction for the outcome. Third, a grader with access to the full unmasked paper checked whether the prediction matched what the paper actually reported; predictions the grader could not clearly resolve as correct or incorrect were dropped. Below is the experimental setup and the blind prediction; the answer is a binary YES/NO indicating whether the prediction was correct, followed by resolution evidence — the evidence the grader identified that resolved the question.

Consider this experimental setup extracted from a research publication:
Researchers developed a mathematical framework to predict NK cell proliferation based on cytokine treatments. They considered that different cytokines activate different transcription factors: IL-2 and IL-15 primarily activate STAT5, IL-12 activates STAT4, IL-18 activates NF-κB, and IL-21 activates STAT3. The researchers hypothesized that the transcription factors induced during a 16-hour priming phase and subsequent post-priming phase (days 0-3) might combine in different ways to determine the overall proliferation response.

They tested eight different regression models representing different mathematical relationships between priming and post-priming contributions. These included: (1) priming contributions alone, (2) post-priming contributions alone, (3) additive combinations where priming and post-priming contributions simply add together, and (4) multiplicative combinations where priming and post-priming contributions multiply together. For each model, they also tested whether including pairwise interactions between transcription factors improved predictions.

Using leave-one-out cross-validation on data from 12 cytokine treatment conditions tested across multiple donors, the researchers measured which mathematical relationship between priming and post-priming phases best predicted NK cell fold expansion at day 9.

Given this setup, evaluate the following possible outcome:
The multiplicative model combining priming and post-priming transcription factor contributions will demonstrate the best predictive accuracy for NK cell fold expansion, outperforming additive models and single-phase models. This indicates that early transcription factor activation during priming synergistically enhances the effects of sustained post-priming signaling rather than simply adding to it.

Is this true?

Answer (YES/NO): YES